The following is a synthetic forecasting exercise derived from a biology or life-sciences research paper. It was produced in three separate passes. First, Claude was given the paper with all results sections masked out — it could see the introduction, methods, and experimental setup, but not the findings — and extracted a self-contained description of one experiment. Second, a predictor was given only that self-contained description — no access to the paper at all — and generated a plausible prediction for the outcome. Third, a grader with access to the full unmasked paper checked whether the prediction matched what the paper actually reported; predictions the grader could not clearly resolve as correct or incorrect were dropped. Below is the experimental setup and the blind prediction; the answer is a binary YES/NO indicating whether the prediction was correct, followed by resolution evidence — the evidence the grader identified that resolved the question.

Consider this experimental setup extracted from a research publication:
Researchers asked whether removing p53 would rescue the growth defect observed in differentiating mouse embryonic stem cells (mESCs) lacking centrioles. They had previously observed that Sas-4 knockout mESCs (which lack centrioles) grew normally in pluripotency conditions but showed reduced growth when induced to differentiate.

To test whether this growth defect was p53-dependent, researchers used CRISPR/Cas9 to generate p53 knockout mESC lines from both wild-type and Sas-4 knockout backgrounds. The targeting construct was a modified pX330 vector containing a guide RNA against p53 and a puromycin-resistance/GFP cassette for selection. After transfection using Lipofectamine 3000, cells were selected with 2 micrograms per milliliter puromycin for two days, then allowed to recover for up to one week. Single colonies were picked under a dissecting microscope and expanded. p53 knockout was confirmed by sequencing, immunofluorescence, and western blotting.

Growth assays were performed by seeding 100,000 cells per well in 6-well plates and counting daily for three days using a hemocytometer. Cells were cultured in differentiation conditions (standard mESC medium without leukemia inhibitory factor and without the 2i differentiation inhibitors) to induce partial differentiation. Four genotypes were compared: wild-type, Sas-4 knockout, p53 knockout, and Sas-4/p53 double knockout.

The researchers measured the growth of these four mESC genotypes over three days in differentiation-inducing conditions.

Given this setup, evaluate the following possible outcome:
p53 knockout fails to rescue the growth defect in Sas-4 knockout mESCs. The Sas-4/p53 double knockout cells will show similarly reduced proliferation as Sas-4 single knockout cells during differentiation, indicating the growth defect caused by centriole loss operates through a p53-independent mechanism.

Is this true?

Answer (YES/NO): NO